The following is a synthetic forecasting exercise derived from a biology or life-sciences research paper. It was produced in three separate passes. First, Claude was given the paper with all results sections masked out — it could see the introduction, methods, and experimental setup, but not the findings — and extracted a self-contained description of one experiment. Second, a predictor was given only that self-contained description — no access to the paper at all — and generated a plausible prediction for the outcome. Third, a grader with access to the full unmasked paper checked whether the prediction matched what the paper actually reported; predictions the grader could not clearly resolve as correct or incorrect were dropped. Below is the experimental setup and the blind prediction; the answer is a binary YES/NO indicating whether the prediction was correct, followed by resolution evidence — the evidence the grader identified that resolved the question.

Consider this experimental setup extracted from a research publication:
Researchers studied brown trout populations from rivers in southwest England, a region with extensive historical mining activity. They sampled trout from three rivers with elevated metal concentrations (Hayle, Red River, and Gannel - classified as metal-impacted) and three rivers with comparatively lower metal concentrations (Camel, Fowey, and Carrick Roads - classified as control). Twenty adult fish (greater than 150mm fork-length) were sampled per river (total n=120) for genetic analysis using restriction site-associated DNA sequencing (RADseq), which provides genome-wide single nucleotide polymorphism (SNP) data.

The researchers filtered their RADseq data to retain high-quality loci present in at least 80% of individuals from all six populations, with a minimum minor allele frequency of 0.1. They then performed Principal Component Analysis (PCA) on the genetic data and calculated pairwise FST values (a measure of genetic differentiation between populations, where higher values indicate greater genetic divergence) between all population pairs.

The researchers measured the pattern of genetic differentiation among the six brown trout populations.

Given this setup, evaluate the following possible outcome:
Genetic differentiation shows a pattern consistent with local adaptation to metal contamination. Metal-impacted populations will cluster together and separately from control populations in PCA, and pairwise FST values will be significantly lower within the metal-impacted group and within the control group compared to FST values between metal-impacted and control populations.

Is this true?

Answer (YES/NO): NO